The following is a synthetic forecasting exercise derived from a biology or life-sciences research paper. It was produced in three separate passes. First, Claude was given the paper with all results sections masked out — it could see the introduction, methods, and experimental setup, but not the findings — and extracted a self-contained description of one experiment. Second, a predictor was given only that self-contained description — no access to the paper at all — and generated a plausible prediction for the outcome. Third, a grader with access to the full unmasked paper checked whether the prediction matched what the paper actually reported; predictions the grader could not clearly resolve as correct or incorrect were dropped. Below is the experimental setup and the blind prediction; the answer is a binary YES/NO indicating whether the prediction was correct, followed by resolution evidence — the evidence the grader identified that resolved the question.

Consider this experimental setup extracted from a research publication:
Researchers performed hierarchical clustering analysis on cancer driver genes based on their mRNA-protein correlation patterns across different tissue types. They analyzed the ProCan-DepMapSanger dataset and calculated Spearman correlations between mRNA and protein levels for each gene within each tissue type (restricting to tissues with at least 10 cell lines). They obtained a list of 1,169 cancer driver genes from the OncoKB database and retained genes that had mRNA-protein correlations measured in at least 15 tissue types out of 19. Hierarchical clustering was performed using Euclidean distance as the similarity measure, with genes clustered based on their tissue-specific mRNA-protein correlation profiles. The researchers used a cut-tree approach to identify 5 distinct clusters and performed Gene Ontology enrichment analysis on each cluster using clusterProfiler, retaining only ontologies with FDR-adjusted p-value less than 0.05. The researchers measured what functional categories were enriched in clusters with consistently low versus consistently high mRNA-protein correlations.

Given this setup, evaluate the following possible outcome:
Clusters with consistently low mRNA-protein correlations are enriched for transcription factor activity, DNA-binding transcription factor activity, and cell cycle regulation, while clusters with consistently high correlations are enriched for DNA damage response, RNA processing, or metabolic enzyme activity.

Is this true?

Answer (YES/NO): NO